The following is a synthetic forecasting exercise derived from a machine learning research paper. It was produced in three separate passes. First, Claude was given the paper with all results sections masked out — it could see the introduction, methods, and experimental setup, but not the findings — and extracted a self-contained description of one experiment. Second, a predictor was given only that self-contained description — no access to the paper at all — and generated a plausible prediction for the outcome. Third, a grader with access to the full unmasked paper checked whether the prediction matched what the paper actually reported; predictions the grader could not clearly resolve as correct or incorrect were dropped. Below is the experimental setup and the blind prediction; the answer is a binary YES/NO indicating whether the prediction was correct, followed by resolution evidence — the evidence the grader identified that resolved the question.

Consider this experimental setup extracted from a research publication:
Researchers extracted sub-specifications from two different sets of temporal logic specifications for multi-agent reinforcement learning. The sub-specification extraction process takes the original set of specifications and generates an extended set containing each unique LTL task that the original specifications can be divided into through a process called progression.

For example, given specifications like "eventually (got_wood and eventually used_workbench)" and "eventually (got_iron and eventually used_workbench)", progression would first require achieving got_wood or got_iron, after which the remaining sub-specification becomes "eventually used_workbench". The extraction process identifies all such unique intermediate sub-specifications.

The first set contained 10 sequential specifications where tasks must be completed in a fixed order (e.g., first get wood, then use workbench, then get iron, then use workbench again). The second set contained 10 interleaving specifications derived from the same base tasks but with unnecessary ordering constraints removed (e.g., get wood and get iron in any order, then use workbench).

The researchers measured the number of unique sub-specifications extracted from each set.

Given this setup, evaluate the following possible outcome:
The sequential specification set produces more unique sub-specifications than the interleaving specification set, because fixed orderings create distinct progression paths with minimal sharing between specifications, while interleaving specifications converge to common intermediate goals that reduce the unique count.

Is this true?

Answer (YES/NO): NO